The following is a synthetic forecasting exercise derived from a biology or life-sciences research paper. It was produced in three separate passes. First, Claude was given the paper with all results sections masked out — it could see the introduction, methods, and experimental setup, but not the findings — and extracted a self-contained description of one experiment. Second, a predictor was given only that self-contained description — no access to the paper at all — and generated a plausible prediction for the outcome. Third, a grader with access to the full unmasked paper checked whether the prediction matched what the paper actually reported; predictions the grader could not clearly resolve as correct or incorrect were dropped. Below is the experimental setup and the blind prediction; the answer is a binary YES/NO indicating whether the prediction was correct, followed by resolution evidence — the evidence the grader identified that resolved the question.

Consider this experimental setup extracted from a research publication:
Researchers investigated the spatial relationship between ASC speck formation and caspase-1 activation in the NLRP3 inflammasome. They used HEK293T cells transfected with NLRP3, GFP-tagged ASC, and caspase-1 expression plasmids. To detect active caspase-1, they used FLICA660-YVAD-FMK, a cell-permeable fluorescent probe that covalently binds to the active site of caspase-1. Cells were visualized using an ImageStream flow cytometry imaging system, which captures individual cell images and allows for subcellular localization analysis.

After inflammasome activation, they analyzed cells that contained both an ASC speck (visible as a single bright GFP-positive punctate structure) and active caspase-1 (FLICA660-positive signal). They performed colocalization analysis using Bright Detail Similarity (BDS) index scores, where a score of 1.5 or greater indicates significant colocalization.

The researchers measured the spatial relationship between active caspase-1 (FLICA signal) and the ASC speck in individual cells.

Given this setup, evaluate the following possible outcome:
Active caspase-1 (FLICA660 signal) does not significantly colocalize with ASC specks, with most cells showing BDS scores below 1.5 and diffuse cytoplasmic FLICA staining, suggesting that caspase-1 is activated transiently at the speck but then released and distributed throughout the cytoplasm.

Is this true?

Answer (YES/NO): NO